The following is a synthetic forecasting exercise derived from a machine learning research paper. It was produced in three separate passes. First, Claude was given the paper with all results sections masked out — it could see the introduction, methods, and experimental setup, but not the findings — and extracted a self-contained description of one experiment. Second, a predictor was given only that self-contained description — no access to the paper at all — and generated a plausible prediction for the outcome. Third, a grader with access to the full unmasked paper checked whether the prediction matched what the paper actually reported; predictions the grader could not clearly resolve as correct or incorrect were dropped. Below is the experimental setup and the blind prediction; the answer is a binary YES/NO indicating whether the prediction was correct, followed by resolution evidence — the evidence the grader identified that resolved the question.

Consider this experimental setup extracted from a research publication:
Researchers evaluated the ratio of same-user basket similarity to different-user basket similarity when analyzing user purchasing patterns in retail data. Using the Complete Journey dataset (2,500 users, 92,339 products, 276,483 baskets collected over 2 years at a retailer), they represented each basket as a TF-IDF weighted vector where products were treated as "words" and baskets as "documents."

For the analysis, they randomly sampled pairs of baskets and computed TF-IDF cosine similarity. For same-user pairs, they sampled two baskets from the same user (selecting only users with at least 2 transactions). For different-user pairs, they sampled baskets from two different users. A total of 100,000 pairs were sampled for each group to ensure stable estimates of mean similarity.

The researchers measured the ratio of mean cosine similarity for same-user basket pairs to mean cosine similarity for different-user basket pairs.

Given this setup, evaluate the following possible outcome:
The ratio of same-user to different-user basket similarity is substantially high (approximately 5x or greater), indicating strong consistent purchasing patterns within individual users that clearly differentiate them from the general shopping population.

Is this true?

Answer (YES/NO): YES